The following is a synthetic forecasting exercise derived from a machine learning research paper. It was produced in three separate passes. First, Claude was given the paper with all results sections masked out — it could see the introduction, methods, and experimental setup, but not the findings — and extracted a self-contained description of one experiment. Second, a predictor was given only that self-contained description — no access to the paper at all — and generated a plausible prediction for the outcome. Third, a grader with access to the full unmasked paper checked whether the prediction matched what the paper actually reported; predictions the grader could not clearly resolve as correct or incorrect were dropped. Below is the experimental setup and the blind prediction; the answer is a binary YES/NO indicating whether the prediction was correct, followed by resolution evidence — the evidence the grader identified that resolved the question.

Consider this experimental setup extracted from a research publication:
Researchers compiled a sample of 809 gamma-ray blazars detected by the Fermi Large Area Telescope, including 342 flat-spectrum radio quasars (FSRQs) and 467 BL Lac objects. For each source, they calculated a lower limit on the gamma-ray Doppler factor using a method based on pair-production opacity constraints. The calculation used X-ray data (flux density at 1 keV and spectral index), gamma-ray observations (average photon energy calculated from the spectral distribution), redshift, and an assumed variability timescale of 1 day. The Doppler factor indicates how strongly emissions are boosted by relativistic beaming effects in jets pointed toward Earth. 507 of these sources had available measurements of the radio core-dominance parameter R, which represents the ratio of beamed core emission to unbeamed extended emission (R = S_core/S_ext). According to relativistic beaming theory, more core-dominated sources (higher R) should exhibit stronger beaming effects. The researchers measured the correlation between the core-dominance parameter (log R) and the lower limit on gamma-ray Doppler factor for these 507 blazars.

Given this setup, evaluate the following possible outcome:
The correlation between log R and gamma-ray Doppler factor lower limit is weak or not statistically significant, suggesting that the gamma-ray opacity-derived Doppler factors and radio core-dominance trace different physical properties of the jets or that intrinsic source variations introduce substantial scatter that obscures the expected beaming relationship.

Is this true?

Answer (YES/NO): NO